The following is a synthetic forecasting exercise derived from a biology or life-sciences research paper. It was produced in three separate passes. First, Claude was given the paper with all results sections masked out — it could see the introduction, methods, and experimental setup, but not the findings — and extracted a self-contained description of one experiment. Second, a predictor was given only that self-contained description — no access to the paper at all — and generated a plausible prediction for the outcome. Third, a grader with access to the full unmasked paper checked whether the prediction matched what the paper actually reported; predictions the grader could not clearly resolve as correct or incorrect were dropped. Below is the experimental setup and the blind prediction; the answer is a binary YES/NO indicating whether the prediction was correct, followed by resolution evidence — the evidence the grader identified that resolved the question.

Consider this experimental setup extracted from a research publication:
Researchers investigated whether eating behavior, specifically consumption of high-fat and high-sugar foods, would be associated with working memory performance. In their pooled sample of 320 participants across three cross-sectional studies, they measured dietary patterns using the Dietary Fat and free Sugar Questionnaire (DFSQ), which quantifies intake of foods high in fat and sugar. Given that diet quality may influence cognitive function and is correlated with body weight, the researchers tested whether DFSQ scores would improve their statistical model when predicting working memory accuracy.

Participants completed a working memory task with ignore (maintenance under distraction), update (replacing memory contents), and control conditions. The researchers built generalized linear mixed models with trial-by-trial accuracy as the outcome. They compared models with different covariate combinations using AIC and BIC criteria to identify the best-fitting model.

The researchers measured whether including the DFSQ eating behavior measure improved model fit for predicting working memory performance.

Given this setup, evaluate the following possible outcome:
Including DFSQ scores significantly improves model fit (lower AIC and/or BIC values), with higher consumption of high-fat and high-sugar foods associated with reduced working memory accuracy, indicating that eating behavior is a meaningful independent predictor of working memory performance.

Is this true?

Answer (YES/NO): NO